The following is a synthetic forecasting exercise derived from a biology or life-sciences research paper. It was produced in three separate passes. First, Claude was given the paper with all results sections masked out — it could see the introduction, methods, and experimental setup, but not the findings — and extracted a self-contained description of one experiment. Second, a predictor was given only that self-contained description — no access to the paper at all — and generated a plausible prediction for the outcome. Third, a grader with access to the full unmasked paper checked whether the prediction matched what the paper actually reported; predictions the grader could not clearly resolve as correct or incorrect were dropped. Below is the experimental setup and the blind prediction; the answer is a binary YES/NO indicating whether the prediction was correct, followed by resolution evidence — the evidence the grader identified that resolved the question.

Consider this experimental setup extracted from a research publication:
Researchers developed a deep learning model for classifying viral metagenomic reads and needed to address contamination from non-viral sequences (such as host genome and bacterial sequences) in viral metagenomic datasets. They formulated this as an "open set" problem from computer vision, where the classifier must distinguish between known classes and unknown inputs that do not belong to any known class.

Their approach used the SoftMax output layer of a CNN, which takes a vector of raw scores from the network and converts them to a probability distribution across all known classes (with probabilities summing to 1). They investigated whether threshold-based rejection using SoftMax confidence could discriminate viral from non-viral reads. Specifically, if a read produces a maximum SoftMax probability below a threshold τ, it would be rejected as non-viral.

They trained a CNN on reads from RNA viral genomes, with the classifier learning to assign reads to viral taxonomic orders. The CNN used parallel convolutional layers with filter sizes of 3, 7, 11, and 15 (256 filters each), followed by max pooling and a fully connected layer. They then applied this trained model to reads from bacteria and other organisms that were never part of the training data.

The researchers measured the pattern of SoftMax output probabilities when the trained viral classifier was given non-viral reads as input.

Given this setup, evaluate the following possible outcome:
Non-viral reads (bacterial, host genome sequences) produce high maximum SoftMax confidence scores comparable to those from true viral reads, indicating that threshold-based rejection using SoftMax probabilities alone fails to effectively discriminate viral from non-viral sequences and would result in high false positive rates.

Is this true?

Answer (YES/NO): NO